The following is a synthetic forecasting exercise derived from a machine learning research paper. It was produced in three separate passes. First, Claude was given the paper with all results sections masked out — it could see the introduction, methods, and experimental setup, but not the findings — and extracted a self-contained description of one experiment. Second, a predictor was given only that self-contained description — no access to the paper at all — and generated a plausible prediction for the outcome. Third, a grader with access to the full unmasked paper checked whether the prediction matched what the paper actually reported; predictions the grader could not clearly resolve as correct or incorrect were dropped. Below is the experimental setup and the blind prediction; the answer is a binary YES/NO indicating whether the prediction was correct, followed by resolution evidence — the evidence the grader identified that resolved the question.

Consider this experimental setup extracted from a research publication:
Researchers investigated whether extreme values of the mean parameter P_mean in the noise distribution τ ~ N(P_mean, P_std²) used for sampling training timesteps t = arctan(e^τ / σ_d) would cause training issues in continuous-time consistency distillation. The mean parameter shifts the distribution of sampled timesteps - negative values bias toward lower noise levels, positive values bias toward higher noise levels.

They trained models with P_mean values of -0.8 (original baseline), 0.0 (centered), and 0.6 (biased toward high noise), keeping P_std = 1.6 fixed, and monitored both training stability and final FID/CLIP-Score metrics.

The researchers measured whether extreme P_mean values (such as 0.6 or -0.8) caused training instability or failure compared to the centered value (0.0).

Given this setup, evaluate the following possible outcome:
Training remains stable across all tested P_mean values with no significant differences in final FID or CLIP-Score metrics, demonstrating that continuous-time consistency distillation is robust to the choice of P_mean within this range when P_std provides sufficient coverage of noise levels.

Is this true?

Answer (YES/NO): NO